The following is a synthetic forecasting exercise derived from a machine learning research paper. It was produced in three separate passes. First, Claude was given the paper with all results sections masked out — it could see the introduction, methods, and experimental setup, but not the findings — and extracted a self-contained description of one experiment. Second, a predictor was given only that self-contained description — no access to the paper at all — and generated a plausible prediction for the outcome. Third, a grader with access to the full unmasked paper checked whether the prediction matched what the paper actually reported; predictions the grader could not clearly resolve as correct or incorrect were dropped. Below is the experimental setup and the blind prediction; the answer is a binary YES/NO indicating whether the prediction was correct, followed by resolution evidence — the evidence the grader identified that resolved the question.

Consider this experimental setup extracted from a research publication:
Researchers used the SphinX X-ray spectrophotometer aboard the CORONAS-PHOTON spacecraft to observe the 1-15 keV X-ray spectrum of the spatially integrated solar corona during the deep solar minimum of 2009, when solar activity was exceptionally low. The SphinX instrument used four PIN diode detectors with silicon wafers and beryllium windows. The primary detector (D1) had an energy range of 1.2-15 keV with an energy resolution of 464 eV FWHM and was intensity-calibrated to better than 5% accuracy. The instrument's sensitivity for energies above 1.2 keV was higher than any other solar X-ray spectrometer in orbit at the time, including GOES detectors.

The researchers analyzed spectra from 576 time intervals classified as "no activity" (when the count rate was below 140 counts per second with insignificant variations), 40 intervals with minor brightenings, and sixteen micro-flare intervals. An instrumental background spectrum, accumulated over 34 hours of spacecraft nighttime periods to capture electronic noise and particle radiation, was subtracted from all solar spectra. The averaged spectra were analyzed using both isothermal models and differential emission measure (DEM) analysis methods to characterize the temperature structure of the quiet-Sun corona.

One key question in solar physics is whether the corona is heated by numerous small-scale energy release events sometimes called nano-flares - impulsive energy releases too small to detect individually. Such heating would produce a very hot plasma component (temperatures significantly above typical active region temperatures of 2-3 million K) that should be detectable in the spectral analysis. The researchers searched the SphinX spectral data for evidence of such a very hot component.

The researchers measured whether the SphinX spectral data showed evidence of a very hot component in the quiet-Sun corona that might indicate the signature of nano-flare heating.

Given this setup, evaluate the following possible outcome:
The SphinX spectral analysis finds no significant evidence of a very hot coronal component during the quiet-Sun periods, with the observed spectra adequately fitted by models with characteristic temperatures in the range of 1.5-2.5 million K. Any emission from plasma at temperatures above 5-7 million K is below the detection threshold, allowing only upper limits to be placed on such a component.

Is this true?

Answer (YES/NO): NO